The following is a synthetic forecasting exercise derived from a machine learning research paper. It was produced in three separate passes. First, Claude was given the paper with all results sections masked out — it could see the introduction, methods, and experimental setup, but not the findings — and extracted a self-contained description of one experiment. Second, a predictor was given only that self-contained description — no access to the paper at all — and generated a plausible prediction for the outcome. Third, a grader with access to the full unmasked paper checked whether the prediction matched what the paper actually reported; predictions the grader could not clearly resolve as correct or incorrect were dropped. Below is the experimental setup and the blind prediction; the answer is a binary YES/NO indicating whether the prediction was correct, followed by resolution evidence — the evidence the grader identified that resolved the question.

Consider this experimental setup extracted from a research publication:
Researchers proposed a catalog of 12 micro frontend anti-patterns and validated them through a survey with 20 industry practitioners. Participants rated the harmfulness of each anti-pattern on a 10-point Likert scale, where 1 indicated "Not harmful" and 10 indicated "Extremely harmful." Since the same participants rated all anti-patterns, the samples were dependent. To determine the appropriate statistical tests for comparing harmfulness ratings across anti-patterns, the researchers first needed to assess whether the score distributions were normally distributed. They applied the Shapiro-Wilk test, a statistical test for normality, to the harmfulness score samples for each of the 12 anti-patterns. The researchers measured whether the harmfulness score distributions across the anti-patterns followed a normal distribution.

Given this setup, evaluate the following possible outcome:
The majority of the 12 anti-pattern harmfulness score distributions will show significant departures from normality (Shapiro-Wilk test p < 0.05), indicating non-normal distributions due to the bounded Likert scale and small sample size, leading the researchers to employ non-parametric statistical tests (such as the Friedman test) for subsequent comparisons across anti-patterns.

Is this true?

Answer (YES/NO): YES